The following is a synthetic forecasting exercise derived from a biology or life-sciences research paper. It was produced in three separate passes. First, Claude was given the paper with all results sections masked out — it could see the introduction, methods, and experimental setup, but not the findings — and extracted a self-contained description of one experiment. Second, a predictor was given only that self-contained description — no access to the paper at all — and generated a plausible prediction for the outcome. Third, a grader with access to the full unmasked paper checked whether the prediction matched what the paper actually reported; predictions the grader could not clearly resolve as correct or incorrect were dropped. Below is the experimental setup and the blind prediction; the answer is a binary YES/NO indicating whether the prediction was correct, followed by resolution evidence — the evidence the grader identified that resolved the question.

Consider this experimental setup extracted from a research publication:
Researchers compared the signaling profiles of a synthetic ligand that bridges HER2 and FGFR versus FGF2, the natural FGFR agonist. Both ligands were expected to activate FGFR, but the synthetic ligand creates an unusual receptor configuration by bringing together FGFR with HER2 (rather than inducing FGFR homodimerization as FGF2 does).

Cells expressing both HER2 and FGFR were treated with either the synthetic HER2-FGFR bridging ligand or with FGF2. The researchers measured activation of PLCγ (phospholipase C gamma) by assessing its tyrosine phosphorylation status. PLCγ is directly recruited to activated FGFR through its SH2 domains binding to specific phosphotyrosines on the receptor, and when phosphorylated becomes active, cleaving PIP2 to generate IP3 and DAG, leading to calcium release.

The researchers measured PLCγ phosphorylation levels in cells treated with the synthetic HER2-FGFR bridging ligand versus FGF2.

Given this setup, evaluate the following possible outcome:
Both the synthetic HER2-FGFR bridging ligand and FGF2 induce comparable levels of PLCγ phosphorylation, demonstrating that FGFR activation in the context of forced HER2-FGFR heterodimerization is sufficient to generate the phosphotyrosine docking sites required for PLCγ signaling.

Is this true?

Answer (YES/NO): NO